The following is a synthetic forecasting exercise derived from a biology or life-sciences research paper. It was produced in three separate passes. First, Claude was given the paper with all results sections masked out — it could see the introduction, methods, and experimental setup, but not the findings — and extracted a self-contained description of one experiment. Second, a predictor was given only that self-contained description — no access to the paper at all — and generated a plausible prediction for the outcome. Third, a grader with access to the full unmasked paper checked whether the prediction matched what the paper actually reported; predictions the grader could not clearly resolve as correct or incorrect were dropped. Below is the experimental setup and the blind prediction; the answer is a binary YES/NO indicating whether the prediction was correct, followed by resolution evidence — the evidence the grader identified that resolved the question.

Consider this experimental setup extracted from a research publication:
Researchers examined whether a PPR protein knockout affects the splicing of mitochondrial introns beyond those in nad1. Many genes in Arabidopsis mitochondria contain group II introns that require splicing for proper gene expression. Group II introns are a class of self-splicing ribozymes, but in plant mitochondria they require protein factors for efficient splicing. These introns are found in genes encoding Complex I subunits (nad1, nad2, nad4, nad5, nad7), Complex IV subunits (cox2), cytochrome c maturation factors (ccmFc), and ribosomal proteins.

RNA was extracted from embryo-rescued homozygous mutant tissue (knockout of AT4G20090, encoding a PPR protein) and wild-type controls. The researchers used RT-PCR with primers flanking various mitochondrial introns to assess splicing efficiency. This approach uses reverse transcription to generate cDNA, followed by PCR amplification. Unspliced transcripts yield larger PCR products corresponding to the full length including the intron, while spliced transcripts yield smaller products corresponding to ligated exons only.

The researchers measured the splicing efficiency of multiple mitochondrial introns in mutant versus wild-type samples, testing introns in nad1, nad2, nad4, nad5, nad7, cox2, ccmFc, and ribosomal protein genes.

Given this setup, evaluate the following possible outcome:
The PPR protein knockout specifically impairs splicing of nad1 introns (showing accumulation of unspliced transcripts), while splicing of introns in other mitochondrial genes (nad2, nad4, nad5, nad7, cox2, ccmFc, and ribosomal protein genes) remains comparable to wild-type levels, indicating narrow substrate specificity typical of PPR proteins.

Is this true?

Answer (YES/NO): NO